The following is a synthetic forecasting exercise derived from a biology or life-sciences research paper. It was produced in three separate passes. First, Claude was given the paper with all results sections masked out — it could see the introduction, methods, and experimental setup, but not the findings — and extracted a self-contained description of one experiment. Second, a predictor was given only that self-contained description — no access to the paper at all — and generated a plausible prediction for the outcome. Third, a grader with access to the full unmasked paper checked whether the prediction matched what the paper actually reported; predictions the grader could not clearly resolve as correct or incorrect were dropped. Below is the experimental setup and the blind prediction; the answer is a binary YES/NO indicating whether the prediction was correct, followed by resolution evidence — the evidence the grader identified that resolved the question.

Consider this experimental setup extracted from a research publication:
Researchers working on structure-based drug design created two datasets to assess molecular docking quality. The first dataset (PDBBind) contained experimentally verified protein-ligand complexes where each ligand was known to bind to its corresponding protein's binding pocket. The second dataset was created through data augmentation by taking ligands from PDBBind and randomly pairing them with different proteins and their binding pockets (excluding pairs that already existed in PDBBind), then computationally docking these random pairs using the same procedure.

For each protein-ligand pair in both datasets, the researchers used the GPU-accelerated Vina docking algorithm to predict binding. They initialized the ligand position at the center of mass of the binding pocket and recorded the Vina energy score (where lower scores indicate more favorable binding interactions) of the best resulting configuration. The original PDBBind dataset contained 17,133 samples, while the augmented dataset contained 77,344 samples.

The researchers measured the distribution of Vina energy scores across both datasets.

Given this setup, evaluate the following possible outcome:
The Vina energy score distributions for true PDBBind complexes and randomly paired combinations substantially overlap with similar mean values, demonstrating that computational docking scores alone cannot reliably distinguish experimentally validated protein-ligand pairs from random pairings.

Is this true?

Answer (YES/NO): NO